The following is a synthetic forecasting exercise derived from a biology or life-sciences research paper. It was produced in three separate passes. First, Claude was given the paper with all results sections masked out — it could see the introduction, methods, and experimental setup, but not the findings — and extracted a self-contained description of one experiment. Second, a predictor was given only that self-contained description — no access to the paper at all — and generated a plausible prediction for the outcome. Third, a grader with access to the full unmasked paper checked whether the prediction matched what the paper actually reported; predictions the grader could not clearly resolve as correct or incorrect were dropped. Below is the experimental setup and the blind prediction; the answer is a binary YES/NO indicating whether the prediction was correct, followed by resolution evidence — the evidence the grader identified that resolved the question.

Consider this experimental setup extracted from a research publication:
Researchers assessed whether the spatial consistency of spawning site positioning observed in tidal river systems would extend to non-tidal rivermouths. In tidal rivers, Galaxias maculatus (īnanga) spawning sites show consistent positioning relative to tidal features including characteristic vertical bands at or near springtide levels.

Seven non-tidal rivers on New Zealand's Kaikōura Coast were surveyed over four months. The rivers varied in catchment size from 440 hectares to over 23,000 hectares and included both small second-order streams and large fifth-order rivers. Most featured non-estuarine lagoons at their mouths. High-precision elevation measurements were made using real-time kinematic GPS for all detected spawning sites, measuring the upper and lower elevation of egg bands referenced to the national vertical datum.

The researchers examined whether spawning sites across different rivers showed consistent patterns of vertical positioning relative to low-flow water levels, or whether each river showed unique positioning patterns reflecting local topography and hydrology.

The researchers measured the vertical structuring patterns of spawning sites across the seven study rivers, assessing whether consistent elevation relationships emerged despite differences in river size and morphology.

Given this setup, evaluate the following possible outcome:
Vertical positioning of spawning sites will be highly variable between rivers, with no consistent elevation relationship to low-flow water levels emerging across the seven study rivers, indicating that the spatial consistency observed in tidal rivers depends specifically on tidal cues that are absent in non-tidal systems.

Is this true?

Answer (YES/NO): NO